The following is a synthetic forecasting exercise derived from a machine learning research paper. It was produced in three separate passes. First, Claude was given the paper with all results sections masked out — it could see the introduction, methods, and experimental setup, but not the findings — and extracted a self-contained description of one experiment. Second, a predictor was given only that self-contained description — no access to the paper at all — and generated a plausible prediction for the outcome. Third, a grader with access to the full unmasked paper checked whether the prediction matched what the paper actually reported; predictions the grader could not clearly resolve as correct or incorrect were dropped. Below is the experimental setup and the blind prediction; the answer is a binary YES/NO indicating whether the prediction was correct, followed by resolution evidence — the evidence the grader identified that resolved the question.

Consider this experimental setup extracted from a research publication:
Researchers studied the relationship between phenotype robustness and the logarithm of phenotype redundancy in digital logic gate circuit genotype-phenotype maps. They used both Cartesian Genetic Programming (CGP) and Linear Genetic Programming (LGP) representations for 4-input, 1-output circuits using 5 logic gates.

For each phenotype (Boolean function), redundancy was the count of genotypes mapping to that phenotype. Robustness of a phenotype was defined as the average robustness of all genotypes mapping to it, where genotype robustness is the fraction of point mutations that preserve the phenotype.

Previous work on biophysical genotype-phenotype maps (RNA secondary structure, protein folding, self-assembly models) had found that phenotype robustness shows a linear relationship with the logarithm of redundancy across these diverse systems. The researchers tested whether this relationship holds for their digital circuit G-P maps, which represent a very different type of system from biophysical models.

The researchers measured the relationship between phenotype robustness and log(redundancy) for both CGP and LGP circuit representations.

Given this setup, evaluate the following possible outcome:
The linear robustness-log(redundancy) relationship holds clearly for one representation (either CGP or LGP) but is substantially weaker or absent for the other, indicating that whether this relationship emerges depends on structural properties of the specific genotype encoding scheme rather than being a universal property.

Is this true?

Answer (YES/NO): NO